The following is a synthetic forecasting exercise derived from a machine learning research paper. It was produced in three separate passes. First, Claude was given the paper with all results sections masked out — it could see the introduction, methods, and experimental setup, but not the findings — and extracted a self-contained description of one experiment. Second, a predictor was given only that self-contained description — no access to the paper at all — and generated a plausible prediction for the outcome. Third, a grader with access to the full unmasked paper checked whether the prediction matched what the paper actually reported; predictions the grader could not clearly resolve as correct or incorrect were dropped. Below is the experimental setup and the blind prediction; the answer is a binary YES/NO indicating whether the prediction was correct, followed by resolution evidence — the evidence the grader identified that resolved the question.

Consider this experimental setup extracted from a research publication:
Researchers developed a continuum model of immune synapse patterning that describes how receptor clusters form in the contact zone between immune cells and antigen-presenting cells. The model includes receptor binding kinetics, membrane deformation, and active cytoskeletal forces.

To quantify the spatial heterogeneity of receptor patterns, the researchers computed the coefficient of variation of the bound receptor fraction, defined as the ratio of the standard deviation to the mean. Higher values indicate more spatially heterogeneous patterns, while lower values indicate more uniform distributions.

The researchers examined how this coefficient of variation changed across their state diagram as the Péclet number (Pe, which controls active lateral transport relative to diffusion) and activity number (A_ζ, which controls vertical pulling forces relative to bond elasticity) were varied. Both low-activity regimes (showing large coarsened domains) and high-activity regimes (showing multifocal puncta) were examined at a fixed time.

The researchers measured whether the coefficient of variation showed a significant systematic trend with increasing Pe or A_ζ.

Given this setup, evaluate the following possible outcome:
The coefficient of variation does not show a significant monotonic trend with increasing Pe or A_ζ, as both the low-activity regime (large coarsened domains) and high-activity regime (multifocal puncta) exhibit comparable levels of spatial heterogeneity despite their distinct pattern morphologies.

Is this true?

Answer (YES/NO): YES